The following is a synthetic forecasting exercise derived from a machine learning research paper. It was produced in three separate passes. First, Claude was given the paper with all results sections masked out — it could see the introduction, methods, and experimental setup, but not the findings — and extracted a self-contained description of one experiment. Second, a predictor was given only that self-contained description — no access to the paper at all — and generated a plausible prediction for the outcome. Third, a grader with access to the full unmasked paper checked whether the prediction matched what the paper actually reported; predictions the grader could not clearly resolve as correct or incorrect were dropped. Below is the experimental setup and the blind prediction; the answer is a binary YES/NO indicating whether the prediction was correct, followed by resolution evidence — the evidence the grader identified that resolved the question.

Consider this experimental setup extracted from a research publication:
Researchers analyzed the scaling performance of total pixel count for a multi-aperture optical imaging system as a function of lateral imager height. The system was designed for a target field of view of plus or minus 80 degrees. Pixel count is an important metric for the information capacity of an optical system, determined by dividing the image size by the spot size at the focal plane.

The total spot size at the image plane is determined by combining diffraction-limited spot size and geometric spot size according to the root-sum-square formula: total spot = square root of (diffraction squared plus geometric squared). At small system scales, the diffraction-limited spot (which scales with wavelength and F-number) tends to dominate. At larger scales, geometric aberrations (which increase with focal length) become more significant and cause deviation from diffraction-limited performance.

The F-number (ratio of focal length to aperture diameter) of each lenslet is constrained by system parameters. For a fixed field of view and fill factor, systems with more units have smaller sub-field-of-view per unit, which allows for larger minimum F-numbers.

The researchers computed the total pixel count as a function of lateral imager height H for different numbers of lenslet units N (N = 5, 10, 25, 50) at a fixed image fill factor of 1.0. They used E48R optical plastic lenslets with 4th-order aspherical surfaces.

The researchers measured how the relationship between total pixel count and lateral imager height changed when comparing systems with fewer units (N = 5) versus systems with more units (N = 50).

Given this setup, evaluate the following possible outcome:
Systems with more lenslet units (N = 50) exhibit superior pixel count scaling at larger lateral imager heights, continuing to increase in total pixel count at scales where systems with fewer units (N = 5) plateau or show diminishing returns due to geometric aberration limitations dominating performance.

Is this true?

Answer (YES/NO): YES